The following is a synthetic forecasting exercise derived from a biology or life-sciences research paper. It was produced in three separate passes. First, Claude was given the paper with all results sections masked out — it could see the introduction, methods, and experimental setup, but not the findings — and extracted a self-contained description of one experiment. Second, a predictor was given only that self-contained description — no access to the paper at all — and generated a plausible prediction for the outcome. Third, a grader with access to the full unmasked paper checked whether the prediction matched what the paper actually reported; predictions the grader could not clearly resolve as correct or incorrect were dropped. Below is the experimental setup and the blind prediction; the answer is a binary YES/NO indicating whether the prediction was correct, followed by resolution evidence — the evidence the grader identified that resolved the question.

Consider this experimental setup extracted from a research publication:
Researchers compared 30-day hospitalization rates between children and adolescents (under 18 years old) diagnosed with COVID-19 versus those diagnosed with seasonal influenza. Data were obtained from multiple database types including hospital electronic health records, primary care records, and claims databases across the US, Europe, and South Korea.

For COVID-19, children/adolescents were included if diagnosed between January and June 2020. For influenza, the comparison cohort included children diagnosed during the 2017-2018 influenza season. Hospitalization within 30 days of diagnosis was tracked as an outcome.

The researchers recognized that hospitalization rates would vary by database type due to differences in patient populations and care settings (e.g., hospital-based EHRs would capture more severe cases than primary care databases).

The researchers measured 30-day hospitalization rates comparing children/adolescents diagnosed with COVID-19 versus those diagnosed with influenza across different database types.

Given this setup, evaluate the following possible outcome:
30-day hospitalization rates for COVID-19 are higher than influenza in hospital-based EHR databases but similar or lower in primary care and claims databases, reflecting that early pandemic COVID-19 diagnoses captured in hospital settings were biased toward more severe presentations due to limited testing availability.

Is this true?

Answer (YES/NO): NO